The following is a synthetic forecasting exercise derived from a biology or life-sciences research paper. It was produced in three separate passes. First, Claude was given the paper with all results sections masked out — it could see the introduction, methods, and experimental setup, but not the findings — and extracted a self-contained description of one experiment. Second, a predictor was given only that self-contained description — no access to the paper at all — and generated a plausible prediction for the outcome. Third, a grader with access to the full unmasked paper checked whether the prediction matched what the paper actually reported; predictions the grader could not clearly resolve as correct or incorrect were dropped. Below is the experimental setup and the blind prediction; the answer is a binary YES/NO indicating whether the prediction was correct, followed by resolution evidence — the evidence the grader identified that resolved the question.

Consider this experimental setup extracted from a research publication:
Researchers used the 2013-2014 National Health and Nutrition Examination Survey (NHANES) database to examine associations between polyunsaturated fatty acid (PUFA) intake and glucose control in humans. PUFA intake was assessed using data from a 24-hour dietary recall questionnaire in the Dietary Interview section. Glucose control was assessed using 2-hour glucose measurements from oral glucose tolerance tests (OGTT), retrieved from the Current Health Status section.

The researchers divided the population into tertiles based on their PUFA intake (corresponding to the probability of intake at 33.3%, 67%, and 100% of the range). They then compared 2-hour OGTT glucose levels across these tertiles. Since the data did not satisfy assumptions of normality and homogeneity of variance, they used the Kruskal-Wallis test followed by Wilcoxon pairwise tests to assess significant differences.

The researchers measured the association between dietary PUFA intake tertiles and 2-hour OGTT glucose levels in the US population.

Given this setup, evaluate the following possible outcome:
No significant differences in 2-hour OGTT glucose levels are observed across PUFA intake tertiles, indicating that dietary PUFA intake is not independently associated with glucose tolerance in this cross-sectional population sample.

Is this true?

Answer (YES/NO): NO